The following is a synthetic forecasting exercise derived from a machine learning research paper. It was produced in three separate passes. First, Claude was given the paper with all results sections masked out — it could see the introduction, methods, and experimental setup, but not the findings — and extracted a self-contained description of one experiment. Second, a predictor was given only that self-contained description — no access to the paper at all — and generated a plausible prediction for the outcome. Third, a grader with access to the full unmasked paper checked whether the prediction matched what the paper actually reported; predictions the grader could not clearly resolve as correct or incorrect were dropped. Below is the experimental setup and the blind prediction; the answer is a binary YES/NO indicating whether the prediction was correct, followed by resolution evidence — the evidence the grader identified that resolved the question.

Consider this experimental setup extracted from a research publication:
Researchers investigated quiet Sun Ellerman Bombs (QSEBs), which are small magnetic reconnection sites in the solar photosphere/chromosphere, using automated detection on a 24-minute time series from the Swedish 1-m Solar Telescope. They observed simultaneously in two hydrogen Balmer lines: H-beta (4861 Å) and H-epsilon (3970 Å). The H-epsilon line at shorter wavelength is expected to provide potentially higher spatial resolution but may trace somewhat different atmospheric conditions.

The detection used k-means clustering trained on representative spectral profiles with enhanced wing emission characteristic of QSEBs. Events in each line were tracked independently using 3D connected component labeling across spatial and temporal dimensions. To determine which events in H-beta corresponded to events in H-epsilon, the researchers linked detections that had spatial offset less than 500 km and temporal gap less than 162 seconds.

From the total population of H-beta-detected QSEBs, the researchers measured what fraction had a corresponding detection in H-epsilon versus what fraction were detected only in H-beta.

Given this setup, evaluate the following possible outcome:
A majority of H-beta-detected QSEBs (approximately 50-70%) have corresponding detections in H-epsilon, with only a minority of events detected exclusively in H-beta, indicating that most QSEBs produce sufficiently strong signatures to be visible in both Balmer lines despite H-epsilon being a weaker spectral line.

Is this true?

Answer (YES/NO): YES